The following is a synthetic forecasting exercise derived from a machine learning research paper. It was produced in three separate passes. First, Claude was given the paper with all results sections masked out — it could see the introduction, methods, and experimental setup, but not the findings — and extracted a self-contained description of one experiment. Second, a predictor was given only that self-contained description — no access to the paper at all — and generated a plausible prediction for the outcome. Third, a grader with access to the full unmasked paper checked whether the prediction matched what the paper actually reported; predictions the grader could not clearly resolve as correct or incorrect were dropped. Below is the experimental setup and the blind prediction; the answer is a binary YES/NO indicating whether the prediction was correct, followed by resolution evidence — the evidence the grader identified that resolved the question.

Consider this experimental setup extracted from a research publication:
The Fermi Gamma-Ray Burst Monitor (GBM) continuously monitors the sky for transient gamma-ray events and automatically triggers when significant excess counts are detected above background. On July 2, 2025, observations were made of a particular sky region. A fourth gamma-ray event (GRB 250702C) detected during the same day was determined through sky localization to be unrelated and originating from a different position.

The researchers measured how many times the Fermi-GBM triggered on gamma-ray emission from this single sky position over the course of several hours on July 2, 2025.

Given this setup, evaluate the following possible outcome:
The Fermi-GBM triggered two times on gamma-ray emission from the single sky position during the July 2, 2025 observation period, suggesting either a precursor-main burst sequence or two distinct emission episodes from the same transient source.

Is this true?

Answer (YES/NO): NO